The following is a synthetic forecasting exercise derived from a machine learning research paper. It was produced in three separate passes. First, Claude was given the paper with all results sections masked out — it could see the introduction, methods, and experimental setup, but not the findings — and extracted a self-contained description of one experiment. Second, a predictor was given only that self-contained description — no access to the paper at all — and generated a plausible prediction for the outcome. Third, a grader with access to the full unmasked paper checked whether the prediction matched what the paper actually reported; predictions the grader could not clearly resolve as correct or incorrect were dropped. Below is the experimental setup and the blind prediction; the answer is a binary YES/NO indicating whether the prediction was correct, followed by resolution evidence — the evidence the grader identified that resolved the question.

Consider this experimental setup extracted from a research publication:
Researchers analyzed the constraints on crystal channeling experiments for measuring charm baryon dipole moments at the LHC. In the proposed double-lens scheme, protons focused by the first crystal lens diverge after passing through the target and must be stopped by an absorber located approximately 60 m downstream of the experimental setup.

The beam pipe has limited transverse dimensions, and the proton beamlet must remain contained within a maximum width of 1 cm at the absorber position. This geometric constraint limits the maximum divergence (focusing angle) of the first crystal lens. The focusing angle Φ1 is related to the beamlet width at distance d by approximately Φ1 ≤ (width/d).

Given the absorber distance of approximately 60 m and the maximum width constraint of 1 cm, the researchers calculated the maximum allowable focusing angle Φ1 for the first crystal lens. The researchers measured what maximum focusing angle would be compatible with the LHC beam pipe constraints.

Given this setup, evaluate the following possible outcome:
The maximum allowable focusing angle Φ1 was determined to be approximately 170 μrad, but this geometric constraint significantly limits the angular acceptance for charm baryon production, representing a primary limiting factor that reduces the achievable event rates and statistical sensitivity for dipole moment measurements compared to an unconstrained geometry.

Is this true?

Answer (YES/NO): NO